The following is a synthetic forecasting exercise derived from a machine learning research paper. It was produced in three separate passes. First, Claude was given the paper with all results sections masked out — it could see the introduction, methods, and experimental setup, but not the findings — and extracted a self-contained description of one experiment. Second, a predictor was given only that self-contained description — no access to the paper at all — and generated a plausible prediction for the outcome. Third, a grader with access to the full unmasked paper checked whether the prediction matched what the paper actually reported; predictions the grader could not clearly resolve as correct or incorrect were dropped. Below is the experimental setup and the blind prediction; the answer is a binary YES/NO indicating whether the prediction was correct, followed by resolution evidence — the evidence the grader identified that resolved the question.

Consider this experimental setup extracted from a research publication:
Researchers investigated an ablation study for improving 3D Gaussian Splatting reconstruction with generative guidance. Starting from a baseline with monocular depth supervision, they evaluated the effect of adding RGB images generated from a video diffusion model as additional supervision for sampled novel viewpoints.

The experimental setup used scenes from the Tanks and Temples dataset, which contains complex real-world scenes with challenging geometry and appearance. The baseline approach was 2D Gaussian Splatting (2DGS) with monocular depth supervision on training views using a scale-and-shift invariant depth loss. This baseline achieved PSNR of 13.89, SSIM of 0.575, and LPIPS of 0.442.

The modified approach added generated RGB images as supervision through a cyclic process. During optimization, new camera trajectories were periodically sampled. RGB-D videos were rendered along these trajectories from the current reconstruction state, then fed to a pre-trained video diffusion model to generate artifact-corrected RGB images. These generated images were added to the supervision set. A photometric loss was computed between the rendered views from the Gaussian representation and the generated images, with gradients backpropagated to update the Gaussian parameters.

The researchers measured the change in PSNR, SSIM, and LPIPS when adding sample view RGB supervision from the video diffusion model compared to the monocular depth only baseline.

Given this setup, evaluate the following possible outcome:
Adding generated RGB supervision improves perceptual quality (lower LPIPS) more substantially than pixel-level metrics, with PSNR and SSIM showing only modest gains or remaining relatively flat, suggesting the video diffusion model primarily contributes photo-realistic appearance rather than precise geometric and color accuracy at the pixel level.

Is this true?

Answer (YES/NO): NO